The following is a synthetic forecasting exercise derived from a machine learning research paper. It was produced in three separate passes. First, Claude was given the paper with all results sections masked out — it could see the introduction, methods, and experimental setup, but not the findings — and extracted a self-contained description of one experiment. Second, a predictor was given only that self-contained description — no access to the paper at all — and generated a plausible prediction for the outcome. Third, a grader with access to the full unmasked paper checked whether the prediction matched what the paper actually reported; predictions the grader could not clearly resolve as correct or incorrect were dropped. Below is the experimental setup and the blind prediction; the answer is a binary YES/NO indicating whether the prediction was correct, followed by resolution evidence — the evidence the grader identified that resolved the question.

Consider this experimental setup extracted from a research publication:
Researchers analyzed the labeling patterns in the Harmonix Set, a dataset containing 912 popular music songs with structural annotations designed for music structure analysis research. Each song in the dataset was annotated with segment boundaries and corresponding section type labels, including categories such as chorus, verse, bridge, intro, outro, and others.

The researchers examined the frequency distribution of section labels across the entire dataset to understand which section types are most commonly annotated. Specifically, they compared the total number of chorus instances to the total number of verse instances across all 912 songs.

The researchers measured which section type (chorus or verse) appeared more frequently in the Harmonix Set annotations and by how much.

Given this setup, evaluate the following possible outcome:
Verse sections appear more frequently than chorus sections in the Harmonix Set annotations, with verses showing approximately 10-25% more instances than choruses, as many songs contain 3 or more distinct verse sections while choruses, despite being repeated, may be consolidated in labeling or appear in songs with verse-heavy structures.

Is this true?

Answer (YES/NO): NO